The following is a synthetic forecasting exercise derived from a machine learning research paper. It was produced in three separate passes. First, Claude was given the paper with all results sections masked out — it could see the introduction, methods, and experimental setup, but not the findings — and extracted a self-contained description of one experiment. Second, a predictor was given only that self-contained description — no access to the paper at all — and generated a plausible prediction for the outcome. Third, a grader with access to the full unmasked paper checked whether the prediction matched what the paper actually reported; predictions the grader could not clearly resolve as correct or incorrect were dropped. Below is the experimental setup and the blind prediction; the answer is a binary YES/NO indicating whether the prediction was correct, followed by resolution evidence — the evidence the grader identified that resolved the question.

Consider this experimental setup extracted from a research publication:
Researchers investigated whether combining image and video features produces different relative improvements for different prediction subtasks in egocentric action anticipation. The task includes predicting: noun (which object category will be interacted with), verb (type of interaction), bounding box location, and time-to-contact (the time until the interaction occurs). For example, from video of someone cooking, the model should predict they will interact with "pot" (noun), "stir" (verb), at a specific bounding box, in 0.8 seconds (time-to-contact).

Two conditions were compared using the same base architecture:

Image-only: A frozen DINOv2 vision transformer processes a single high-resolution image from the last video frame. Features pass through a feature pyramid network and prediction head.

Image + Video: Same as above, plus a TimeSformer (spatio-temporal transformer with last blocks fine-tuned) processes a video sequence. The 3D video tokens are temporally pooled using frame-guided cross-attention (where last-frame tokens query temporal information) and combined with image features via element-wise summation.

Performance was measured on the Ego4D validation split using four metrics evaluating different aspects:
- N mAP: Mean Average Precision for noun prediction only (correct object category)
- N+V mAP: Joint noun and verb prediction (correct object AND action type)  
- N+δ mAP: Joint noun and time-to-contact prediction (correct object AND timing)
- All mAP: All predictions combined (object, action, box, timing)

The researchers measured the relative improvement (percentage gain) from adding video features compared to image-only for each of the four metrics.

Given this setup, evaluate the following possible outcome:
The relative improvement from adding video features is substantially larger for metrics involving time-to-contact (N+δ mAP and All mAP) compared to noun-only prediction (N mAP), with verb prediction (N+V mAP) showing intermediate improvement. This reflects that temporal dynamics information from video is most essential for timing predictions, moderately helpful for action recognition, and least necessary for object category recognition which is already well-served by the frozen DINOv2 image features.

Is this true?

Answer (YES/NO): YES